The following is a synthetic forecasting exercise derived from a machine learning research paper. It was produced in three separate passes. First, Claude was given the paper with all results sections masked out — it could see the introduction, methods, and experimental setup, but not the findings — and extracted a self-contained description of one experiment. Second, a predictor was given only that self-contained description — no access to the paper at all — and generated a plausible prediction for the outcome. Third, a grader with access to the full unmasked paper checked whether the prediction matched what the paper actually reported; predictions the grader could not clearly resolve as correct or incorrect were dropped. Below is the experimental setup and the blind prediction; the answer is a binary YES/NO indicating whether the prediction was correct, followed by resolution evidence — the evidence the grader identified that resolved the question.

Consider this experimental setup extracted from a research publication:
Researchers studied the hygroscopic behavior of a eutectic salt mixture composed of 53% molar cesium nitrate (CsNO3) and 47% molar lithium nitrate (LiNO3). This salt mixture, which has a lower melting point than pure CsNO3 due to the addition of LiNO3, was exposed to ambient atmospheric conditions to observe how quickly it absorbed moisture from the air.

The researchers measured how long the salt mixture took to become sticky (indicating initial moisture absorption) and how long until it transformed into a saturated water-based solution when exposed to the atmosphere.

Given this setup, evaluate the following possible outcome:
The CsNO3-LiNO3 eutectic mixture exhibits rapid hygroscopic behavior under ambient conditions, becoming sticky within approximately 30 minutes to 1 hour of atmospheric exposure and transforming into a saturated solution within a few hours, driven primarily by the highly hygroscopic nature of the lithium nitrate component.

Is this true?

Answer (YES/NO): NO